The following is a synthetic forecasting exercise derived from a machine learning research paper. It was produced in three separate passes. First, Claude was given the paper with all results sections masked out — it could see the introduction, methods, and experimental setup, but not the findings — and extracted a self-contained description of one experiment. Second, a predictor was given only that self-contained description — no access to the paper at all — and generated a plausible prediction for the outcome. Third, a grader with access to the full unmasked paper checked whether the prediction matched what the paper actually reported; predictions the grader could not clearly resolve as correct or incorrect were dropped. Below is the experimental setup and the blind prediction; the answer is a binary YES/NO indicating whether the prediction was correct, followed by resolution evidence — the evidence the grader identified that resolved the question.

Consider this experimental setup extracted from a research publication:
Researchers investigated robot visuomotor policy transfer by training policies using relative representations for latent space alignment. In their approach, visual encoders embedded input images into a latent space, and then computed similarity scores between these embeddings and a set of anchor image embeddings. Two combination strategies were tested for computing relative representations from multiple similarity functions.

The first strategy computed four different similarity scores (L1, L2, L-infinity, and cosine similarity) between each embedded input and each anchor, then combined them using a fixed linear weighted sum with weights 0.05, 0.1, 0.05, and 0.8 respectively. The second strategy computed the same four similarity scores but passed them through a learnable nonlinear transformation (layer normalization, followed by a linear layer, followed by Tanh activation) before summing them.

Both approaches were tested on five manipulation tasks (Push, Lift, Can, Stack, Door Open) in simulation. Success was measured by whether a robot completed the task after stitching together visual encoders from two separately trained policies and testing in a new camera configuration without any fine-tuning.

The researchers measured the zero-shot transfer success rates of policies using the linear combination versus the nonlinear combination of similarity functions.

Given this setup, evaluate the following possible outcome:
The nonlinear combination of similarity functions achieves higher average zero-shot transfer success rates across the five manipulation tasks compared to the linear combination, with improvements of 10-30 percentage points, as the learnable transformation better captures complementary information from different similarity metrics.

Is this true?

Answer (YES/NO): NO